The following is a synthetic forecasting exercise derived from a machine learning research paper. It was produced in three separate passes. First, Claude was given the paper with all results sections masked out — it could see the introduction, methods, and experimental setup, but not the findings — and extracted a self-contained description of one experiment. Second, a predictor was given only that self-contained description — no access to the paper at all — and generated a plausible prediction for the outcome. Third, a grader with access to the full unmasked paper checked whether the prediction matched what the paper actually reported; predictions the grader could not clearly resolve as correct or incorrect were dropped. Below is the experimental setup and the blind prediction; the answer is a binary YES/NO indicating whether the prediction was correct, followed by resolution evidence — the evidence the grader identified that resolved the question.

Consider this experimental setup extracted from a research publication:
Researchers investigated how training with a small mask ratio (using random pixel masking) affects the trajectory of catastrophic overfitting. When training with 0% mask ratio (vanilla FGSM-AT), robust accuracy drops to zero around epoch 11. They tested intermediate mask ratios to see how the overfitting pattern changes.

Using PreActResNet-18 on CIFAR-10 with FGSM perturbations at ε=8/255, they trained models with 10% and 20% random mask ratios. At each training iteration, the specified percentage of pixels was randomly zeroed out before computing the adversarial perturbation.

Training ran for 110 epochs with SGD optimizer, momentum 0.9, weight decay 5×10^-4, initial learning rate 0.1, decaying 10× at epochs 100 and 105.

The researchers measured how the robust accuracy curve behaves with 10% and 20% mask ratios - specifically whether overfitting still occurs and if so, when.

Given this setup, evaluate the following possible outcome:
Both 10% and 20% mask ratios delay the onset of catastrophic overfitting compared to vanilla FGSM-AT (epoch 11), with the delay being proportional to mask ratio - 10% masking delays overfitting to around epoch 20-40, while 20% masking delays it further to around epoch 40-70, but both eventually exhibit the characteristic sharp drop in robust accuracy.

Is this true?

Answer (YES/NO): NO